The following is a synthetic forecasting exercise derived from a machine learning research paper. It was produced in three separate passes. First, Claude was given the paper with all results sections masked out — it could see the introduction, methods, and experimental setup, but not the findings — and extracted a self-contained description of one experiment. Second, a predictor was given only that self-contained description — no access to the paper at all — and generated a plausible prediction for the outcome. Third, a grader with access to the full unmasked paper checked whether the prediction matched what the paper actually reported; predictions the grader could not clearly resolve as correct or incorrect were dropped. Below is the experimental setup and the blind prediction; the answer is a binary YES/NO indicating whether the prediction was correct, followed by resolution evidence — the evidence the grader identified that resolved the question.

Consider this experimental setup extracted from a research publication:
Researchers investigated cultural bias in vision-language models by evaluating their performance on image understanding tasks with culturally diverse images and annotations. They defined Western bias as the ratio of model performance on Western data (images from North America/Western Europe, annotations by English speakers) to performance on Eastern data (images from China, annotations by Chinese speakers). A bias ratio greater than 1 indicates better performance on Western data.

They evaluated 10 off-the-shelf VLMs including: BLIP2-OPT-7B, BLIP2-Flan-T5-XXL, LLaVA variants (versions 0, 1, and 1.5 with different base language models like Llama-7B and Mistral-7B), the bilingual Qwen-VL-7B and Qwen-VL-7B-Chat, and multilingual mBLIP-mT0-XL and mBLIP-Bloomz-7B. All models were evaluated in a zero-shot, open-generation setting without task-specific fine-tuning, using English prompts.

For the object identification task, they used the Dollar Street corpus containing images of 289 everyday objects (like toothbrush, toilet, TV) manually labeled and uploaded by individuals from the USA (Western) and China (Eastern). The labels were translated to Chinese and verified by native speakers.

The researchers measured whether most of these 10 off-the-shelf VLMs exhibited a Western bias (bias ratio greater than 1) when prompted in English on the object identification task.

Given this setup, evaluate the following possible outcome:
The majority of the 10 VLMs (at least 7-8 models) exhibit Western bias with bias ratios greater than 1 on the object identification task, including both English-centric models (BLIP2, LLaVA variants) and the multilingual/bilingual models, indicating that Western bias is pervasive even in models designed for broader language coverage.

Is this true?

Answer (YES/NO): YES